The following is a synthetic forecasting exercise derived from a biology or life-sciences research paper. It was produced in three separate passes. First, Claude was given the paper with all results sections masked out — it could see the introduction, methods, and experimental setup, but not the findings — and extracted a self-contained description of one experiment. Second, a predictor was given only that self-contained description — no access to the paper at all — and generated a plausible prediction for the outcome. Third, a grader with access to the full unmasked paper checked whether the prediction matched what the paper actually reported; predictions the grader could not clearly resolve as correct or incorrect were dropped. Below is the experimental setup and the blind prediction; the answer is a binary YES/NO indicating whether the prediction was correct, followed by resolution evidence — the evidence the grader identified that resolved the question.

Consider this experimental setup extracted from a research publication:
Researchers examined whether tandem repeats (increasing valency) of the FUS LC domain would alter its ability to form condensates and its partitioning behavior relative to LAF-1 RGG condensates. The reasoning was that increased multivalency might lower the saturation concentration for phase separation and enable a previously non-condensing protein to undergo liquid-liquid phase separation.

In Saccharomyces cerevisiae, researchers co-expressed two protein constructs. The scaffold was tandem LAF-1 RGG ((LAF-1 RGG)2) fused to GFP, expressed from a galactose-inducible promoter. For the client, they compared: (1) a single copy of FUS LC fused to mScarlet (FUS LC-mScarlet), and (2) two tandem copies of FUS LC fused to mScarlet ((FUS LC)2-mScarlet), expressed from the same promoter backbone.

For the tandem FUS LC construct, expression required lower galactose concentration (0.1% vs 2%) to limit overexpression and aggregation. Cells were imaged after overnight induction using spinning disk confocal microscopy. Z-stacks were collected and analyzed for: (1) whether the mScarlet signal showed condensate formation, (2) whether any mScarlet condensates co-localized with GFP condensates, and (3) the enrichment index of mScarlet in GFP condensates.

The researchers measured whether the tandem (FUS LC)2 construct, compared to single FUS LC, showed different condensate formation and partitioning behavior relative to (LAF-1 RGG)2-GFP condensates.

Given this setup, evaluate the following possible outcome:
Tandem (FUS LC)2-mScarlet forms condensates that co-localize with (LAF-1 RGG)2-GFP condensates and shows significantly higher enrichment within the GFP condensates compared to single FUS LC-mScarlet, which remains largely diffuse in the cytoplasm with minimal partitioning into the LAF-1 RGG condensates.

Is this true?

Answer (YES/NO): NO